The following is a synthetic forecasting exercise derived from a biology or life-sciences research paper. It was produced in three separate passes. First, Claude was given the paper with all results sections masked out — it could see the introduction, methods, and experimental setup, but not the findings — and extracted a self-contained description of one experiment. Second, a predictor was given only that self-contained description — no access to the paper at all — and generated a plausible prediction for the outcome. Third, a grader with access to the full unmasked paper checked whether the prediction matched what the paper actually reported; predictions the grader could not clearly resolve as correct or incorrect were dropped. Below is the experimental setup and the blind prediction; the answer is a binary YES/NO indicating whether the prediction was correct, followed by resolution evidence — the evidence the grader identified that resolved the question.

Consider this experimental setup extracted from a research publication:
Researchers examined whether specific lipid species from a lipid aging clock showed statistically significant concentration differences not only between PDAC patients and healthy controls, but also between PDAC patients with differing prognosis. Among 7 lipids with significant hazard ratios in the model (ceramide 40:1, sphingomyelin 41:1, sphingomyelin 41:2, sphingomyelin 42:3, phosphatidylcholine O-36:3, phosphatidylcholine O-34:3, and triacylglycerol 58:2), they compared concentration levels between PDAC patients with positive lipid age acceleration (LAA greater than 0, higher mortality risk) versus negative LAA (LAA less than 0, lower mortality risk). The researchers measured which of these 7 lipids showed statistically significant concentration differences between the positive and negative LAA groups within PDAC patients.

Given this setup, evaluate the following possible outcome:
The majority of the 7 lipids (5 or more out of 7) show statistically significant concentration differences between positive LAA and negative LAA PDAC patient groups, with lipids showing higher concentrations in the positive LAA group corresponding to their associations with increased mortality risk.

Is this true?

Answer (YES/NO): NO